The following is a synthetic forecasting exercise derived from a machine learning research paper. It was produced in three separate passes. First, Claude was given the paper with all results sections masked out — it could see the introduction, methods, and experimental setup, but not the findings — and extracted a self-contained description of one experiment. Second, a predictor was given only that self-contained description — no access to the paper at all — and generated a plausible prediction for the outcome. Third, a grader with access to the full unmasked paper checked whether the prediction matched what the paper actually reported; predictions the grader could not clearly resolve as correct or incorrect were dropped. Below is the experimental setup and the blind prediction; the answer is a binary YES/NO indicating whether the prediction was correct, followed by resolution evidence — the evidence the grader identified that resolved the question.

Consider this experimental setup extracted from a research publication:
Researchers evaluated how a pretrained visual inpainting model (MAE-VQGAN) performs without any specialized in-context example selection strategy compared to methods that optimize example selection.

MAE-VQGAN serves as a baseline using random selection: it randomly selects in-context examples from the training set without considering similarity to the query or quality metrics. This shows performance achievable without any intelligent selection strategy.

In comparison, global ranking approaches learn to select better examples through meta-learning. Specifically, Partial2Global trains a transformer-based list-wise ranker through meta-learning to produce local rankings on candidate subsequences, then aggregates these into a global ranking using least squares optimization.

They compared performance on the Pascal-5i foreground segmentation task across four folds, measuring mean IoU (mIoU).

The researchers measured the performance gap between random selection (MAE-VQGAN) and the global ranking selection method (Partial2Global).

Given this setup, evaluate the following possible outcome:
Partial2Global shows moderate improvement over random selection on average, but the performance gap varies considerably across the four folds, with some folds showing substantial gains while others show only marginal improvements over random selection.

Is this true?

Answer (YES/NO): NO